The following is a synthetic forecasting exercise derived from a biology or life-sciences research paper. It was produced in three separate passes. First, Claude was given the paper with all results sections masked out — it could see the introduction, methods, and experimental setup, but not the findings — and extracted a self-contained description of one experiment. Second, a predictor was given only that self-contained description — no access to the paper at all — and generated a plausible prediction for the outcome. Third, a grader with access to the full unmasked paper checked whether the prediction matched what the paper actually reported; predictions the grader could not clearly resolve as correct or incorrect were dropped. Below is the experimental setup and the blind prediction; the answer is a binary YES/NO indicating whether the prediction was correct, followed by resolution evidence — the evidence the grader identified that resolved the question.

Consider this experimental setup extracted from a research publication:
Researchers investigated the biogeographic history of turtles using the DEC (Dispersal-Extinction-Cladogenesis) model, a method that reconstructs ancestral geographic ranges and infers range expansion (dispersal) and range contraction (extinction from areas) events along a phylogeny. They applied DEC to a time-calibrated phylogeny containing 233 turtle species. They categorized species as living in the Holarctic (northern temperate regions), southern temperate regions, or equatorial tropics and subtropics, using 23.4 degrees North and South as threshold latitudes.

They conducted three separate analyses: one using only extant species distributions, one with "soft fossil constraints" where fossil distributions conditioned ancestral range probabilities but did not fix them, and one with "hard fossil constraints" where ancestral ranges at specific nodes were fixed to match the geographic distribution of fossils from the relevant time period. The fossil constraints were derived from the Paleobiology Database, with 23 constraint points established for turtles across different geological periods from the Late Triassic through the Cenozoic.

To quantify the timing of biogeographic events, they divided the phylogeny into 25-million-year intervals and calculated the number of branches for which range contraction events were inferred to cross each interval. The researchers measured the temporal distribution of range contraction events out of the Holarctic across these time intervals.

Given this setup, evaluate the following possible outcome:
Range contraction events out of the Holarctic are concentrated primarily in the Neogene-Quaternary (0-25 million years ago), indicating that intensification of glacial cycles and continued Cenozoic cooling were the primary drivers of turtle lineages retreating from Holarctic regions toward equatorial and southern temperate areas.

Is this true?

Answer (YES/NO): NO